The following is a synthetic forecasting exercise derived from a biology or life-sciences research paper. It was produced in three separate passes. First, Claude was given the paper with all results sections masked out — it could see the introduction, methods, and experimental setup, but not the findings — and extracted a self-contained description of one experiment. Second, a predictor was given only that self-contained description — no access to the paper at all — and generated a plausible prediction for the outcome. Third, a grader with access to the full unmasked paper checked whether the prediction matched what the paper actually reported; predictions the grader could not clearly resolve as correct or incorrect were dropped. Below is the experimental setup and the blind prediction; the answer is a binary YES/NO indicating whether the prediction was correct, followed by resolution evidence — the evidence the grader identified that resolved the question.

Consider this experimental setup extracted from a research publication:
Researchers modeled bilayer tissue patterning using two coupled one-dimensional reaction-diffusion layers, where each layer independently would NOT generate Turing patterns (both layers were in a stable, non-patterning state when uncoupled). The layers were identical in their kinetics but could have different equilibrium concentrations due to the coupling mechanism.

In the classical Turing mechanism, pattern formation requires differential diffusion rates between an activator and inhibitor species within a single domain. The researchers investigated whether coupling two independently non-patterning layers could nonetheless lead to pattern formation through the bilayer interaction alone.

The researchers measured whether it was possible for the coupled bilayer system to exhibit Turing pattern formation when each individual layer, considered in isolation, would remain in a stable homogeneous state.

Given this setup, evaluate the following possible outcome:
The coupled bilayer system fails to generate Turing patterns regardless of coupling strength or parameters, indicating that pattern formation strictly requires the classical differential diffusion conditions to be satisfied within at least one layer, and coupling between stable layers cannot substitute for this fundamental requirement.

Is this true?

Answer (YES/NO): NO